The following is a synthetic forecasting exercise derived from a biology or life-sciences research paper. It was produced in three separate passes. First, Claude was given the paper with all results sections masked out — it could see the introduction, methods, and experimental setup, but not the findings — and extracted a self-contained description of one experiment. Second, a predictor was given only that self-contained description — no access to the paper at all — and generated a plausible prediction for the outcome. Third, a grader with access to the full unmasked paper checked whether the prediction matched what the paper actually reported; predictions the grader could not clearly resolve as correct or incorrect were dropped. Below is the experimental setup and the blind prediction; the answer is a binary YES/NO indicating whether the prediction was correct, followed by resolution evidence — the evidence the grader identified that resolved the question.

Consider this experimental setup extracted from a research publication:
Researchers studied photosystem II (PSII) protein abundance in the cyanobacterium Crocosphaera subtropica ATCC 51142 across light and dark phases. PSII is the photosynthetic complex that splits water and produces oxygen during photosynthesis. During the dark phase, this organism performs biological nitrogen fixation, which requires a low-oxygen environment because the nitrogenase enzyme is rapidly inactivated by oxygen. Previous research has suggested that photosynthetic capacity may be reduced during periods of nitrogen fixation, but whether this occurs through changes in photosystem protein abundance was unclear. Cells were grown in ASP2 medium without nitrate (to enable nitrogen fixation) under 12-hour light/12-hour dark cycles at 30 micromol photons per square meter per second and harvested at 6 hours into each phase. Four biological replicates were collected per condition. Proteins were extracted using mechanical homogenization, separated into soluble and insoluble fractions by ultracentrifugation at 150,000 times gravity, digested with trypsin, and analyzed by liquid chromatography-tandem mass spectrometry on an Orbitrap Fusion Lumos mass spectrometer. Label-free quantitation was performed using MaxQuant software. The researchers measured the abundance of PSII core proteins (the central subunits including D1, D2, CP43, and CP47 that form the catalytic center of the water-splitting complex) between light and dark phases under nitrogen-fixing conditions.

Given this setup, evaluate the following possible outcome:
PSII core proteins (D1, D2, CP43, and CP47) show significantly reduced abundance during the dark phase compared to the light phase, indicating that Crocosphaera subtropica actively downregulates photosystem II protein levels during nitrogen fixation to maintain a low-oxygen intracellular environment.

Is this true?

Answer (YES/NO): NO